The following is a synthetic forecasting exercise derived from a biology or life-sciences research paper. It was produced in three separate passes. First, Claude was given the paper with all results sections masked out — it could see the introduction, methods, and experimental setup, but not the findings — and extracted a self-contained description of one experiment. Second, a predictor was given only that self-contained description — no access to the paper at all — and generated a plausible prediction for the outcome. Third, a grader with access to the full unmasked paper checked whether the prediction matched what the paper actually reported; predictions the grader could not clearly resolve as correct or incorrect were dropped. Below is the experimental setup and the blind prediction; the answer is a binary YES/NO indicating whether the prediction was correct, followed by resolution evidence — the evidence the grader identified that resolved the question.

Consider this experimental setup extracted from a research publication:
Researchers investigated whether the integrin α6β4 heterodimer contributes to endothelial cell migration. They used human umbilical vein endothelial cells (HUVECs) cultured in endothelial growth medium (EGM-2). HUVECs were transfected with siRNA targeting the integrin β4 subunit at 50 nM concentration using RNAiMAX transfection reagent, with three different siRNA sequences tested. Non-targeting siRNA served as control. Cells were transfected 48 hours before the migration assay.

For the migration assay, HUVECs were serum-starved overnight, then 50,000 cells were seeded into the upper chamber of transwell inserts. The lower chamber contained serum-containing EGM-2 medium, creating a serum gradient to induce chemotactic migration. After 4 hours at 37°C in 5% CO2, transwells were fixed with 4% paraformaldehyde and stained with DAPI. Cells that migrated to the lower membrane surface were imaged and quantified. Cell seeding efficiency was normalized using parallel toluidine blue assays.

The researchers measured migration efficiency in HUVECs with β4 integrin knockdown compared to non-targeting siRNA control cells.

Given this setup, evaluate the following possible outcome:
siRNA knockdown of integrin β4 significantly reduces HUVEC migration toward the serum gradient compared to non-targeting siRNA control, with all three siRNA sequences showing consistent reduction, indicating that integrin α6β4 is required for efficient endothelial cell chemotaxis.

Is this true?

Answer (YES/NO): YES